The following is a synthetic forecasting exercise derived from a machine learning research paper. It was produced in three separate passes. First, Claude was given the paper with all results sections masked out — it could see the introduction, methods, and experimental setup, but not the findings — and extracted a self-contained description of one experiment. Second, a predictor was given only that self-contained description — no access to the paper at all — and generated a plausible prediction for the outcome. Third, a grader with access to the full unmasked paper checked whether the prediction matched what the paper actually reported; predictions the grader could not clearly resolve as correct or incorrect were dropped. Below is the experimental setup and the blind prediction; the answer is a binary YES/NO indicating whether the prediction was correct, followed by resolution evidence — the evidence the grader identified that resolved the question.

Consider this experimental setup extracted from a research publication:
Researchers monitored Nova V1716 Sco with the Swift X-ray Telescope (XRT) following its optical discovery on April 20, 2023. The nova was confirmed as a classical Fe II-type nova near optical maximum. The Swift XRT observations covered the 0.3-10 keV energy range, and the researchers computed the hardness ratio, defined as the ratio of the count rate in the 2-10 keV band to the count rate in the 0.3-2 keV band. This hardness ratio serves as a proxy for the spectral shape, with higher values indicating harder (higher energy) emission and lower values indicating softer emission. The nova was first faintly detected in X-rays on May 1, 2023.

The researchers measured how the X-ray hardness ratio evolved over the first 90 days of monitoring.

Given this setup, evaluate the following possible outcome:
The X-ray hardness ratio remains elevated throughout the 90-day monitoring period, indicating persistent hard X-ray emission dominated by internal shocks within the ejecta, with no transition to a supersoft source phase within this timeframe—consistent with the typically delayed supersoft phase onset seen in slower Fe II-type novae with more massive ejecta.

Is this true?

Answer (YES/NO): NO